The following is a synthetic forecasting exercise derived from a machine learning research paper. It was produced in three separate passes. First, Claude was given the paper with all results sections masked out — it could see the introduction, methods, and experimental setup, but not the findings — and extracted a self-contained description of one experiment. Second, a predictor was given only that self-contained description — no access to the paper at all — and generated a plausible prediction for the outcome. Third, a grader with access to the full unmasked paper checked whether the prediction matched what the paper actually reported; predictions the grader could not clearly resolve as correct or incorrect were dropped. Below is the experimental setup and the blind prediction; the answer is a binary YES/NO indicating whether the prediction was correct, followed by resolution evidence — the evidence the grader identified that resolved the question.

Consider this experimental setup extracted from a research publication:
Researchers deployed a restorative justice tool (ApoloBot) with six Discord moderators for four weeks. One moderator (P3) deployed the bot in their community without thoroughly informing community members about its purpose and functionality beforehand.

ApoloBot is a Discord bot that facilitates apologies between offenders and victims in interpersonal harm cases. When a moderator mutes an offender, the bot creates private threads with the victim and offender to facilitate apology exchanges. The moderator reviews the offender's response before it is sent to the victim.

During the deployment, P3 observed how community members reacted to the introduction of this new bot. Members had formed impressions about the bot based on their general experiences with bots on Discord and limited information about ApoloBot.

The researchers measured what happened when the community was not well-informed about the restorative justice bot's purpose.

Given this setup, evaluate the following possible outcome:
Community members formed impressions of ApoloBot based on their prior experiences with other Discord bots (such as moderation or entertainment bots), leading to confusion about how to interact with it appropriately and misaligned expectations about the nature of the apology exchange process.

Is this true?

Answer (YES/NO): NO